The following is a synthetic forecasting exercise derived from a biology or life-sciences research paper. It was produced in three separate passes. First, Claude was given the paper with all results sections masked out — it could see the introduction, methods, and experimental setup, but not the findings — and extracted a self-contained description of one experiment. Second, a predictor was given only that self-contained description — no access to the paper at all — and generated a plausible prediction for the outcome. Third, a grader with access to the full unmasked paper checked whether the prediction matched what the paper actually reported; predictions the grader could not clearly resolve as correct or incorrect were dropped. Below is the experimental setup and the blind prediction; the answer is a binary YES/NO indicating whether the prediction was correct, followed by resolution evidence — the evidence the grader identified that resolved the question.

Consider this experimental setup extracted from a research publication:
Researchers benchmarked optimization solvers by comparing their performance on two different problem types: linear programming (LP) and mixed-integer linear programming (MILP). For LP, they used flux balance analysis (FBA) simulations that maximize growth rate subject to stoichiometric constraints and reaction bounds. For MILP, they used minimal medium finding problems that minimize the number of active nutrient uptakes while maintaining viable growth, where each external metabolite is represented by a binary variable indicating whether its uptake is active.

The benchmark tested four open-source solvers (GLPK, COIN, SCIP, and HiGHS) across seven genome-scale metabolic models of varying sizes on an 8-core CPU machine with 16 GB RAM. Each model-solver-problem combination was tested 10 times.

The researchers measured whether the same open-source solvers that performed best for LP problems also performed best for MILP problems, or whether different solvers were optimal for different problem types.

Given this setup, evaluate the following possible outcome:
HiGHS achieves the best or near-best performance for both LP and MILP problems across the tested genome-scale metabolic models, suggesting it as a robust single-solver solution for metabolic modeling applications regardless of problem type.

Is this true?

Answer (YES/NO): YES